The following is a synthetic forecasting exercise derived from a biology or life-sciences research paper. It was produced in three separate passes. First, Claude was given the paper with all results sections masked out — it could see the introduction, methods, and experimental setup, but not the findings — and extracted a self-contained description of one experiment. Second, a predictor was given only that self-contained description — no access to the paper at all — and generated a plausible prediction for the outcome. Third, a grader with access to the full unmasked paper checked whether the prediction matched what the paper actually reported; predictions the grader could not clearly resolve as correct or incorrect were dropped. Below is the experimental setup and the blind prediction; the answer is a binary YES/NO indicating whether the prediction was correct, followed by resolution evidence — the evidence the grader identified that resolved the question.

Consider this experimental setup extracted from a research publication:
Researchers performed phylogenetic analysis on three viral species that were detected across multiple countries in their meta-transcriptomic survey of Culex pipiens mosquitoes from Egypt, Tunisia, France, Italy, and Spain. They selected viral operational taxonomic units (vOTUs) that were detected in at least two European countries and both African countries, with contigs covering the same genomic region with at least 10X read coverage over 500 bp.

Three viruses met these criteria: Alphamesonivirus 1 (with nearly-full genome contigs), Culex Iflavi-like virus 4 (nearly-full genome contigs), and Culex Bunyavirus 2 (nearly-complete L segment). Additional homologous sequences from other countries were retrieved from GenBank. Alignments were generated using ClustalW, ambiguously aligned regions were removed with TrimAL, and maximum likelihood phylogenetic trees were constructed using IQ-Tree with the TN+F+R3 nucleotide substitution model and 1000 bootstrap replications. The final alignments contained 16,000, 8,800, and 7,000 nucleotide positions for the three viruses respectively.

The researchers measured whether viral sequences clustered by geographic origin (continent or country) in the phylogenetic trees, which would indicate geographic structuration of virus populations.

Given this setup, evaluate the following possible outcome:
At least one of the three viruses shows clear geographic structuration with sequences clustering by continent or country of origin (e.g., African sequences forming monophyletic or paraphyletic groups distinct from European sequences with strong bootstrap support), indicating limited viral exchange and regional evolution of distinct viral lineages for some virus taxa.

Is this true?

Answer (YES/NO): YES